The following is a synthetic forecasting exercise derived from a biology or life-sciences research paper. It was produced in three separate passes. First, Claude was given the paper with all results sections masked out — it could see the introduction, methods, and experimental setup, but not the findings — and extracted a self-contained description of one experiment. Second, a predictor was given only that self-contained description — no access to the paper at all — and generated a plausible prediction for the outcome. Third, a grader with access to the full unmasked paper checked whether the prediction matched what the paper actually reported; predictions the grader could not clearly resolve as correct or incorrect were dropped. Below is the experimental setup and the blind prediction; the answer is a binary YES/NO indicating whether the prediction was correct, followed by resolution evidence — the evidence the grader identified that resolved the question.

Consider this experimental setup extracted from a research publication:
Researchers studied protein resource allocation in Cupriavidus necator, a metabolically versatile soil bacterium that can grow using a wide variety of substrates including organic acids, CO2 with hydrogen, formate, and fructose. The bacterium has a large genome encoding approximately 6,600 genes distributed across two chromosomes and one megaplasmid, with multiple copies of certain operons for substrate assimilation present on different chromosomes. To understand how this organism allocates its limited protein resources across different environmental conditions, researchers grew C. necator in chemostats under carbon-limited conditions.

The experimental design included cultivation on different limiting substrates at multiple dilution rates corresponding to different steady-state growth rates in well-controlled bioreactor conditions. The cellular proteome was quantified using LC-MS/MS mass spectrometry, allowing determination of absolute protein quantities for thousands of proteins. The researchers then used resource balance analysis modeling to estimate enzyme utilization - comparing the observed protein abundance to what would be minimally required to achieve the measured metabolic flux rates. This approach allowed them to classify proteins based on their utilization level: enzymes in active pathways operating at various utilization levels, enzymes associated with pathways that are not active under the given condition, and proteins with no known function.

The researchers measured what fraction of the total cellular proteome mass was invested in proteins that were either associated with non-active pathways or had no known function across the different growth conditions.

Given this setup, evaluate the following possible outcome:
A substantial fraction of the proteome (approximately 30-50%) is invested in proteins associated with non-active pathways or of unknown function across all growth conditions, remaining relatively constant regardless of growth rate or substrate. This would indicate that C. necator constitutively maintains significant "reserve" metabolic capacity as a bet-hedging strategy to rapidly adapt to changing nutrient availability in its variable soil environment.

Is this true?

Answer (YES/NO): YES